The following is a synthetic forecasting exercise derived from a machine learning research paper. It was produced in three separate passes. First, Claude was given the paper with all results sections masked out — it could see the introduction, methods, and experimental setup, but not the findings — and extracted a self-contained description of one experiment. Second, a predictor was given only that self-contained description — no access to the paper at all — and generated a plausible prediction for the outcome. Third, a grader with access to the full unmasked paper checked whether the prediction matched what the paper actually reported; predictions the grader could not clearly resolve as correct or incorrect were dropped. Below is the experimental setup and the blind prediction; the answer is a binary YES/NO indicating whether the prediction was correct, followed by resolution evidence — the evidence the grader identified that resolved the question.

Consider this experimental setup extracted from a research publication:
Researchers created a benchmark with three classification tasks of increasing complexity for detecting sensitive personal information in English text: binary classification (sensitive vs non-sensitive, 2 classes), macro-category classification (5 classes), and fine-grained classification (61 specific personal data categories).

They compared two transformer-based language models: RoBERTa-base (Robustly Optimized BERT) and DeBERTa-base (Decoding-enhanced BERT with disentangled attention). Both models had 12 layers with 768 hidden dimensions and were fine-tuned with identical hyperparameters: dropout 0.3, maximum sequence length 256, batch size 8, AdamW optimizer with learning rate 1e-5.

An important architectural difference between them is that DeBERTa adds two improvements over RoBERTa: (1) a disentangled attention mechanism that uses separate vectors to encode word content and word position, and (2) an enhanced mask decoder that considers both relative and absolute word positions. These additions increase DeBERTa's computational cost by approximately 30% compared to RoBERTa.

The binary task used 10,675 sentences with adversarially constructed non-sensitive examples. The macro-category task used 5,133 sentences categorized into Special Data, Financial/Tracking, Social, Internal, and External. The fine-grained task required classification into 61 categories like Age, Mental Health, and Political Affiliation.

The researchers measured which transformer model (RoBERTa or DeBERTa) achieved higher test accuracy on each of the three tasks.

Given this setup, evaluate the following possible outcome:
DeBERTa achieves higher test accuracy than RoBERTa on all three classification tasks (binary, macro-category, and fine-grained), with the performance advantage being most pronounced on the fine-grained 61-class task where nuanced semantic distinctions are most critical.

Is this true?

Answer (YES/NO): NO